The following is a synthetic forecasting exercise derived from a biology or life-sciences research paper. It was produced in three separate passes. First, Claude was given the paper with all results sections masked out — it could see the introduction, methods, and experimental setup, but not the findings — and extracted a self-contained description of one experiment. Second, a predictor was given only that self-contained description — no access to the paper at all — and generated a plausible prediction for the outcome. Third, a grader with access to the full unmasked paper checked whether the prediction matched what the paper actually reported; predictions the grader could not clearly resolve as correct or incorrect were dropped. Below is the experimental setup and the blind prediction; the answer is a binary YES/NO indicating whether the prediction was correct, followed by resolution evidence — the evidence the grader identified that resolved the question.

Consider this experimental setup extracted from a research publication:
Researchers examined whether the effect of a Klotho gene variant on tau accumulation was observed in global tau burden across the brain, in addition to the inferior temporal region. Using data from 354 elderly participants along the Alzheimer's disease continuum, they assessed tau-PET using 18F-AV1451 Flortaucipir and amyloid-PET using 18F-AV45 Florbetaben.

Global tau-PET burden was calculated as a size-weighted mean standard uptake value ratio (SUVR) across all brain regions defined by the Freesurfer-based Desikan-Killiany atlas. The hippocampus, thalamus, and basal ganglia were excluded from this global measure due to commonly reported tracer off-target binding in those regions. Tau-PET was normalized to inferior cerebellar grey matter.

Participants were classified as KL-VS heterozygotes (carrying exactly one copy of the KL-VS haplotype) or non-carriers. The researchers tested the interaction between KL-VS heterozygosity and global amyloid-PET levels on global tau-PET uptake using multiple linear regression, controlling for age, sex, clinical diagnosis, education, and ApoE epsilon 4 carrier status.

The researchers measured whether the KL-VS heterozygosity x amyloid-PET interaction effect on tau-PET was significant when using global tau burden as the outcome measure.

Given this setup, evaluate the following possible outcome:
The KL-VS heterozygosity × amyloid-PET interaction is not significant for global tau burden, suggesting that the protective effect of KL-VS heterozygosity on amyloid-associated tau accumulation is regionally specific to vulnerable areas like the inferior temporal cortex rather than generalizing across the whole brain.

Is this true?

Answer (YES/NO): NO